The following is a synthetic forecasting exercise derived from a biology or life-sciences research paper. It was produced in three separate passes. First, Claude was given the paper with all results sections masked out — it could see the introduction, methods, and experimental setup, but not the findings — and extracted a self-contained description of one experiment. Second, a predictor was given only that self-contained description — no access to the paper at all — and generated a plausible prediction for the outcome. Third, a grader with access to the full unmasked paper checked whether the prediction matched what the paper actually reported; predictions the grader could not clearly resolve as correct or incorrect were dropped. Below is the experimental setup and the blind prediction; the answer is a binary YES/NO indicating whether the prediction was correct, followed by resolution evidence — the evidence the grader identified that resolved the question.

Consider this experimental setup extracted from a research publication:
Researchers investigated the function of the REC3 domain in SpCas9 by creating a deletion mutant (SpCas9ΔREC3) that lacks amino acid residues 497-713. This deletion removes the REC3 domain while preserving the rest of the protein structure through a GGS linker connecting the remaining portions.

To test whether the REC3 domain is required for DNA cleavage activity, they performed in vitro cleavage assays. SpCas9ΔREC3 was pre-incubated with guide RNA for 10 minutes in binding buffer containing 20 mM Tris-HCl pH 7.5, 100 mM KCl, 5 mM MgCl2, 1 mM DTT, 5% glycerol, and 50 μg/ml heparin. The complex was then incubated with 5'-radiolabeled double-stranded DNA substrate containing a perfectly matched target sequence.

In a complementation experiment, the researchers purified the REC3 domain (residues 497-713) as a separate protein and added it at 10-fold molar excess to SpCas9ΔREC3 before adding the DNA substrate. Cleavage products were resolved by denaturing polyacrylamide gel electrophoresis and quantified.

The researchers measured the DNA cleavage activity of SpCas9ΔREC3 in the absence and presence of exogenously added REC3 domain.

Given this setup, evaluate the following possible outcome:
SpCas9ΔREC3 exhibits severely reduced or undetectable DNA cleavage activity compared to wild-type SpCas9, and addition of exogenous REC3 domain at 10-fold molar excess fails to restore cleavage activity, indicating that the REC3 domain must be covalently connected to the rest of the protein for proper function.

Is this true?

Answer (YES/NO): NO